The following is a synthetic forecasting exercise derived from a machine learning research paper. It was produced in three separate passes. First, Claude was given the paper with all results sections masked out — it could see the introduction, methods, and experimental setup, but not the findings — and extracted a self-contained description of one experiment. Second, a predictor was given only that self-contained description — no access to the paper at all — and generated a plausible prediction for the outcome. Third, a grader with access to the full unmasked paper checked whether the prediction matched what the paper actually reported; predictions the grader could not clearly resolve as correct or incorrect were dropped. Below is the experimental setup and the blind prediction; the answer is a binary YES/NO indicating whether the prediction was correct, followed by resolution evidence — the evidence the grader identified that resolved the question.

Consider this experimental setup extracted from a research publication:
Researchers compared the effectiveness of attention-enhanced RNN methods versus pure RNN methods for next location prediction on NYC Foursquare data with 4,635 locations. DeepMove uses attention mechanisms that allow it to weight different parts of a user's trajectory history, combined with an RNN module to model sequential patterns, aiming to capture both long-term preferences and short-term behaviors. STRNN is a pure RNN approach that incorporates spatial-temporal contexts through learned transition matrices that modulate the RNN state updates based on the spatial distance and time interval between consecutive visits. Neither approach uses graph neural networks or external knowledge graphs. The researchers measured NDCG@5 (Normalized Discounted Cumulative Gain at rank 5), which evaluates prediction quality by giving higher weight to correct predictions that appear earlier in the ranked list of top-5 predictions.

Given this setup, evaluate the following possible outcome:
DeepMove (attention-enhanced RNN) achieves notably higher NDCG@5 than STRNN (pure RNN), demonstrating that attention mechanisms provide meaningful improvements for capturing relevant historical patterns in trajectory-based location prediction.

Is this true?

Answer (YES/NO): YES